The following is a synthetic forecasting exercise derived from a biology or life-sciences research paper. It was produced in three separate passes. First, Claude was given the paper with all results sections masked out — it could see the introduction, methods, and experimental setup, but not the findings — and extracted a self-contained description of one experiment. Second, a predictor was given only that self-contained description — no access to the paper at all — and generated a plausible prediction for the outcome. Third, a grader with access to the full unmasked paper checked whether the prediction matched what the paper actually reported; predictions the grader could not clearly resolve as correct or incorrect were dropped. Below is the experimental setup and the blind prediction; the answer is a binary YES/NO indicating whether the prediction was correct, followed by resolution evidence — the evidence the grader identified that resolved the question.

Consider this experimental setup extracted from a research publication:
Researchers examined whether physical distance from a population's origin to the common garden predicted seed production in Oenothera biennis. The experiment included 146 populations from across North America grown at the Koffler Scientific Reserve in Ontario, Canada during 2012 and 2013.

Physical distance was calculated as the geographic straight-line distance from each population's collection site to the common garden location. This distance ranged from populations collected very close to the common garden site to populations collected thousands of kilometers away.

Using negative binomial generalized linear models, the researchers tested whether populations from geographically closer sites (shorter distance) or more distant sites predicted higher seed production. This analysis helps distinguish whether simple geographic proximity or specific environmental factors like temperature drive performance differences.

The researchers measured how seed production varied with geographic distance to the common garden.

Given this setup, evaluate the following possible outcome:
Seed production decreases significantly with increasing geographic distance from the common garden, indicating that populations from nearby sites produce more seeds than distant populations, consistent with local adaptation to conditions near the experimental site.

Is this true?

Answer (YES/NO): NO